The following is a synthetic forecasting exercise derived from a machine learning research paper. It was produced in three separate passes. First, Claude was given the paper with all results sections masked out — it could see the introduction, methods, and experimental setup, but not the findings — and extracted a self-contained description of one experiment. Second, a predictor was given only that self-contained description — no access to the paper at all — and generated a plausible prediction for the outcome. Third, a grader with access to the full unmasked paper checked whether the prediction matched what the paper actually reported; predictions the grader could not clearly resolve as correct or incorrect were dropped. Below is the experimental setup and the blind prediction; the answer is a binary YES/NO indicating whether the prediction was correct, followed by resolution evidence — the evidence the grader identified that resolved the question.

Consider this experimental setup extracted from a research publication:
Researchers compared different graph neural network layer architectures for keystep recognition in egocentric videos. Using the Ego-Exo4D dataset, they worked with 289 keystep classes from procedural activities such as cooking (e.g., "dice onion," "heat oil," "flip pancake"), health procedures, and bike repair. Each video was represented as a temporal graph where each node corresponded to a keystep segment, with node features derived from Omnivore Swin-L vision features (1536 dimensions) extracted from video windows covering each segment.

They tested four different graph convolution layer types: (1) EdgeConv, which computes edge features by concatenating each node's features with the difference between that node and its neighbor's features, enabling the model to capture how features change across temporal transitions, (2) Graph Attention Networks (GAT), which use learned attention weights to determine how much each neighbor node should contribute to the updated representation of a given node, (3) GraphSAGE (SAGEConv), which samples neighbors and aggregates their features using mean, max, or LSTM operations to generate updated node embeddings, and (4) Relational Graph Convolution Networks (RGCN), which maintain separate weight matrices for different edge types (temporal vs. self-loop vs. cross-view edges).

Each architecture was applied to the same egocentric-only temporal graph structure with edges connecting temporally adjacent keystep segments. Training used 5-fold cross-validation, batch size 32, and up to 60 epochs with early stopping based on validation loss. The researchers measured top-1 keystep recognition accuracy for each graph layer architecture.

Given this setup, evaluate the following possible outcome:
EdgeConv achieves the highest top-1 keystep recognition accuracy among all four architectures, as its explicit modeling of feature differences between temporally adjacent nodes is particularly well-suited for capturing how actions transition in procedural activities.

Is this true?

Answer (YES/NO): NO